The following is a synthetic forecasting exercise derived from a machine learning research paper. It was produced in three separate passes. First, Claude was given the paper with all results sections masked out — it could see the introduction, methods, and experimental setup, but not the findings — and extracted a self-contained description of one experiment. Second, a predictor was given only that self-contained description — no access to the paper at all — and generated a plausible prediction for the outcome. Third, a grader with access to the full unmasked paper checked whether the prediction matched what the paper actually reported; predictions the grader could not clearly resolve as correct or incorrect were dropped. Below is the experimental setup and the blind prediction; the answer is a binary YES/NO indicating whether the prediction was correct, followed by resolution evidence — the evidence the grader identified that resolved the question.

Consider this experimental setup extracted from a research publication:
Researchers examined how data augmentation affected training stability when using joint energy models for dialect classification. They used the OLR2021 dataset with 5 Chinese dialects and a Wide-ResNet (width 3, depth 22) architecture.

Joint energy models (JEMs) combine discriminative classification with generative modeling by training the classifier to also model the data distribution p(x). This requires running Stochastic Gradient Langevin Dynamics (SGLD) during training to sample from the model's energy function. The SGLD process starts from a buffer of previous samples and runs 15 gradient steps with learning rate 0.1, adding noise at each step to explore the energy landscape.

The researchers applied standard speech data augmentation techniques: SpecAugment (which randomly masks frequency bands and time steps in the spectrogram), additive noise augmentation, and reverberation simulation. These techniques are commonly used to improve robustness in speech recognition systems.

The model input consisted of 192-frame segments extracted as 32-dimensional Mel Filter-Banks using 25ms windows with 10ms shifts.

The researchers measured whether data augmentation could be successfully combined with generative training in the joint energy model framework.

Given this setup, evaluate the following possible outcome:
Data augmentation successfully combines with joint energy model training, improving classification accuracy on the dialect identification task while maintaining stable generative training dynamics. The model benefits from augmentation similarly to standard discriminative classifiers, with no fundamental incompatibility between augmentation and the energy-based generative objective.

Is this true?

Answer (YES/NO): NO